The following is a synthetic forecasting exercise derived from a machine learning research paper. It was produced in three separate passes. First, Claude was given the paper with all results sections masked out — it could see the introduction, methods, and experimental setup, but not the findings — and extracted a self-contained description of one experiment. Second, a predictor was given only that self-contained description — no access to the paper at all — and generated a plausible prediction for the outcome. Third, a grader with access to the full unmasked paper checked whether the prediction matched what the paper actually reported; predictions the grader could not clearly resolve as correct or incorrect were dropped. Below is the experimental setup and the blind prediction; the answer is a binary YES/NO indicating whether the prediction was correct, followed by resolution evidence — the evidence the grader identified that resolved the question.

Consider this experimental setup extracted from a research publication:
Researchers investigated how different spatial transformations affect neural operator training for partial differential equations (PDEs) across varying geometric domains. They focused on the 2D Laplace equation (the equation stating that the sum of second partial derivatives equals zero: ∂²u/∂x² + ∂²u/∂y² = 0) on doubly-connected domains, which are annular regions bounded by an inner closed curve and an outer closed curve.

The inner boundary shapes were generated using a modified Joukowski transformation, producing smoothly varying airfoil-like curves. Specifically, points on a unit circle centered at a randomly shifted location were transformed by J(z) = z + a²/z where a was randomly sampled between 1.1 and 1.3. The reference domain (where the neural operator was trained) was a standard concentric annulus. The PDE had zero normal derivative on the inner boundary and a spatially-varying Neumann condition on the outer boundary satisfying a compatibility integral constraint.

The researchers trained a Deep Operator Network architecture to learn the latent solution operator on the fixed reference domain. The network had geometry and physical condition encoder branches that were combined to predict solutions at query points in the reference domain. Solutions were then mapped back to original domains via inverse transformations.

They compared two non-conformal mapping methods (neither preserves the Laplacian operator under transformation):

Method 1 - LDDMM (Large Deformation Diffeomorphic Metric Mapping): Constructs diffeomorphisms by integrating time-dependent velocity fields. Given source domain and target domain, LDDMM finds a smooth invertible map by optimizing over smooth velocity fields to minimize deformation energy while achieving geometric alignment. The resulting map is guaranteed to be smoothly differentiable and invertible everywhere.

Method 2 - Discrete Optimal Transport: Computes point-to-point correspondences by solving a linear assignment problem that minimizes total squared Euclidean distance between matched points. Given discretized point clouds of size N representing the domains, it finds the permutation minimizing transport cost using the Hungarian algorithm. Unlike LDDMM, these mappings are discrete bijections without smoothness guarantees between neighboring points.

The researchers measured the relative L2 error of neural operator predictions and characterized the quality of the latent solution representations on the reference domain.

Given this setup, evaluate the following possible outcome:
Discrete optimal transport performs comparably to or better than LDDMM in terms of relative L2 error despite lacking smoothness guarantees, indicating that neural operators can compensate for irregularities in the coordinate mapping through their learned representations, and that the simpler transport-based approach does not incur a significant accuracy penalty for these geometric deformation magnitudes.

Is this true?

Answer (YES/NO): NO